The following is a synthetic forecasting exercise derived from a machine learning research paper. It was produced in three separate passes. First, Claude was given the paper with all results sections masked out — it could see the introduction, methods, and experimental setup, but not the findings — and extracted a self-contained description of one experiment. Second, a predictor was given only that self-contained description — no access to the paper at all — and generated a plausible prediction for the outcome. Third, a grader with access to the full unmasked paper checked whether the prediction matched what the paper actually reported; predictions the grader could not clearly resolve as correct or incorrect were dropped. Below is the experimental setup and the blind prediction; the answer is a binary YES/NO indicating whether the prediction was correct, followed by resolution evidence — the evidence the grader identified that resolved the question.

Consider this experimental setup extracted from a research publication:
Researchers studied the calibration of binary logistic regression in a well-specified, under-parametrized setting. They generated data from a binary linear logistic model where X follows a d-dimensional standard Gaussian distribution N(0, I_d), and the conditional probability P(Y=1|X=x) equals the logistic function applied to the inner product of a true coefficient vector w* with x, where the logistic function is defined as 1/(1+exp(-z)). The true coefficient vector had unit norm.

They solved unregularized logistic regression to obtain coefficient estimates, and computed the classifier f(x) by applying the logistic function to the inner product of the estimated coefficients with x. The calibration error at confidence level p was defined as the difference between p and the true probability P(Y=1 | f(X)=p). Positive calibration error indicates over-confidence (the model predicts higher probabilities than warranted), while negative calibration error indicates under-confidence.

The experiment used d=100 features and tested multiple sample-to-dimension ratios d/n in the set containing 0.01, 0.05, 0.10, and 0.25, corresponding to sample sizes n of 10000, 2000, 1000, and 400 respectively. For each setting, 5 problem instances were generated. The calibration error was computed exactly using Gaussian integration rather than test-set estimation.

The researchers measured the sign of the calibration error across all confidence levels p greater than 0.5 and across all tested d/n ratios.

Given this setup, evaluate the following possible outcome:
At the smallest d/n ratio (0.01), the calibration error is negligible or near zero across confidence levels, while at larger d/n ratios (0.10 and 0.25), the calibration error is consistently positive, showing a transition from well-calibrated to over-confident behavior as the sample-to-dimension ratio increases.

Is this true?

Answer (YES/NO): NO